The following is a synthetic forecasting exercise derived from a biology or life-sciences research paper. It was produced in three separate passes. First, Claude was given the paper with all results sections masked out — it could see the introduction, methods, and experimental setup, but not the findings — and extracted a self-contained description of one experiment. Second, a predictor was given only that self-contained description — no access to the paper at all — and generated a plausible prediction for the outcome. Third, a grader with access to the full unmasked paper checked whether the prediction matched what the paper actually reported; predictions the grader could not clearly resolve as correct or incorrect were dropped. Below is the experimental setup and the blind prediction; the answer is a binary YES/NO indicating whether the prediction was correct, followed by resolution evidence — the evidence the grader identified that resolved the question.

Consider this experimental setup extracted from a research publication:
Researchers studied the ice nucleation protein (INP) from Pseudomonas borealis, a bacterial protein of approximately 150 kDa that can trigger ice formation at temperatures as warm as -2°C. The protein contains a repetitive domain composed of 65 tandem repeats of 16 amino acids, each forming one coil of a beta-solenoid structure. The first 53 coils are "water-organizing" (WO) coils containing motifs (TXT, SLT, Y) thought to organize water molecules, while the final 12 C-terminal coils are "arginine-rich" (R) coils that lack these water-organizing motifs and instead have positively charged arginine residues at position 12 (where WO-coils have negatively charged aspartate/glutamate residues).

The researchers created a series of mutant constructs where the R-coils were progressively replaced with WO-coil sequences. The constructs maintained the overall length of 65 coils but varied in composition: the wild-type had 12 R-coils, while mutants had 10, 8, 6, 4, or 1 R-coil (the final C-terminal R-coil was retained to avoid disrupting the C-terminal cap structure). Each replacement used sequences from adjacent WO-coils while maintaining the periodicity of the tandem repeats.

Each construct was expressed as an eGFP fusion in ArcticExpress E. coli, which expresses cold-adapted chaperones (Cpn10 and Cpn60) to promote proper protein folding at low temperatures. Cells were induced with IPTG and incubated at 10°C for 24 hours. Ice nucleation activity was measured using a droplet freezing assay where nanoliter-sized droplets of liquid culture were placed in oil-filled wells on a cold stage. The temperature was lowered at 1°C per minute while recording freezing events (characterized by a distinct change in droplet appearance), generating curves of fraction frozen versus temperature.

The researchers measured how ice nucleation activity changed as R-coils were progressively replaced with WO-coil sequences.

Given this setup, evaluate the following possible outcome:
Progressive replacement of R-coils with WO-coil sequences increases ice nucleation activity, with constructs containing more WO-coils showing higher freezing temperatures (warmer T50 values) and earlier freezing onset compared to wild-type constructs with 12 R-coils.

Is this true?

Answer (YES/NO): NO